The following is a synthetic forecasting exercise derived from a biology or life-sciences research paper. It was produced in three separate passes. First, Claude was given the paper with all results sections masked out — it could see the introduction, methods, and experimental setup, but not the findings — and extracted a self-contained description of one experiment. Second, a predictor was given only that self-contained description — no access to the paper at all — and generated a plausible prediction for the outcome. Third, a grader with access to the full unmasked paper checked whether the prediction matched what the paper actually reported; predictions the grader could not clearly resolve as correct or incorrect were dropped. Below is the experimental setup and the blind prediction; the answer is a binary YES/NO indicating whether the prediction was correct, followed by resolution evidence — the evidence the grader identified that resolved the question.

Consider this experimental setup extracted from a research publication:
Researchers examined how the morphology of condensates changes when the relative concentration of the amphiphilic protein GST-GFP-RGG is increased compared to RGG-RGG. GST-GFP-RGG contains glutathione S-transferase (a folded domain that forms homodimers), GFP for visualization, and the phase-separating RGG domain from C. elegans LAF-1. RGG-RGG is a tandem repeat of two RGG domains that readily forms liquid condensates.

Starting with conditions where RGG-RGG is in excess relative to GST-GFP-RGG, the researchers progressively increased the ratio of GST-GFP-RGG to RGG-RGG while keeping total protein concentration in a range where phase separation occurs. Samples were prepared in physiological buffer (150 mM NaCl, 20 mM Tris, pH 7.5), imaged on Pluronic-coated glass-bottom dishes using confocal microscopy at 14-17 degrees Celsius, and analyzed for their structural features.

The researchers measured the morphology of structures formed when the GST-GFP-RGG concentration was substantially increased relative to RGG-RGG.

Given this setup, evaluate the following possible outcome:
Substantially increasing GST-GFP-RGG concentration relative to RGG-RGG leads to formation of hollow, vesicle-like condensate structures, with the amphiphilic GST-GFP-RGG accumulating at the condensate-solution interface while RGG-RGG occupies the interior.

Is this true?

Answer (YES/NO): NO